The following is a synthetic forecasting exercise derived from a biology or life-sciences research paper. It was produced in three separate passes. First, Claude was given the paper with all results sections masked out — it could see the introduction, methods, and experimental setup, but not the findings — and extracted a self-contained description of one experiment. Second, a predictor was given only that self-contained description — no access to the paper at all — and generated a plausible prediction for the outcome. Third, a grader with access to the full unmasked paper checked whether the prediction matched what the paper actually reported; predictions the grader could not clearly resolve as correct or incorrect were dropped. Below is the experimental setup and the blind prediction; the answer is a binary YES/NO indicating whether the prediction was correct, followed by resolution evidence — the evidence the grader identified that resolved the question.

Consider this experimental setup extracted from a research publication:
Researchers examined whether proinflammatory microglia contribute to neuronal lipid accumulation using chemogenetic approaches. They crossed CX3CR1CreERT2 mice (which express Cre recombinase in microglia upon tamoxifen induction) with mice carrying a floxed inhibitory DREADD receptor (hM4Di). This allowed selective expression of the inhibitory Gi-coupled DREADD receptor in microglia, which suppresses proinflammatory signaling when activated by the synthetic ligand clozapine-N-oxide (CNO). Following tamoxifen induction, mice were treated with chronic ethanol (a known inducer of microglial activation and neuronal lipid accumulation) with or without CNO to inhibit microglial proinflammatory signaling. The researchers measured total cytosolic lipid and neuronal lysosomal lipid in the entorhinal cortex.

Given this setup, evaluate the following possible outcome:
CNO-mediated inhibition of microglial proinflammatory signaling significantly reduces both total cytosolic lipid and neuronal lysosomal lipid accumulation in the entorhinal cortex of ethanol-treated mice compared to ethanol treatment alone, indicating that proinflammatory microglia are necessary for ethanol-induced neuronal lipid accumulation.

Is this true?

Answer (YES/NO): YES